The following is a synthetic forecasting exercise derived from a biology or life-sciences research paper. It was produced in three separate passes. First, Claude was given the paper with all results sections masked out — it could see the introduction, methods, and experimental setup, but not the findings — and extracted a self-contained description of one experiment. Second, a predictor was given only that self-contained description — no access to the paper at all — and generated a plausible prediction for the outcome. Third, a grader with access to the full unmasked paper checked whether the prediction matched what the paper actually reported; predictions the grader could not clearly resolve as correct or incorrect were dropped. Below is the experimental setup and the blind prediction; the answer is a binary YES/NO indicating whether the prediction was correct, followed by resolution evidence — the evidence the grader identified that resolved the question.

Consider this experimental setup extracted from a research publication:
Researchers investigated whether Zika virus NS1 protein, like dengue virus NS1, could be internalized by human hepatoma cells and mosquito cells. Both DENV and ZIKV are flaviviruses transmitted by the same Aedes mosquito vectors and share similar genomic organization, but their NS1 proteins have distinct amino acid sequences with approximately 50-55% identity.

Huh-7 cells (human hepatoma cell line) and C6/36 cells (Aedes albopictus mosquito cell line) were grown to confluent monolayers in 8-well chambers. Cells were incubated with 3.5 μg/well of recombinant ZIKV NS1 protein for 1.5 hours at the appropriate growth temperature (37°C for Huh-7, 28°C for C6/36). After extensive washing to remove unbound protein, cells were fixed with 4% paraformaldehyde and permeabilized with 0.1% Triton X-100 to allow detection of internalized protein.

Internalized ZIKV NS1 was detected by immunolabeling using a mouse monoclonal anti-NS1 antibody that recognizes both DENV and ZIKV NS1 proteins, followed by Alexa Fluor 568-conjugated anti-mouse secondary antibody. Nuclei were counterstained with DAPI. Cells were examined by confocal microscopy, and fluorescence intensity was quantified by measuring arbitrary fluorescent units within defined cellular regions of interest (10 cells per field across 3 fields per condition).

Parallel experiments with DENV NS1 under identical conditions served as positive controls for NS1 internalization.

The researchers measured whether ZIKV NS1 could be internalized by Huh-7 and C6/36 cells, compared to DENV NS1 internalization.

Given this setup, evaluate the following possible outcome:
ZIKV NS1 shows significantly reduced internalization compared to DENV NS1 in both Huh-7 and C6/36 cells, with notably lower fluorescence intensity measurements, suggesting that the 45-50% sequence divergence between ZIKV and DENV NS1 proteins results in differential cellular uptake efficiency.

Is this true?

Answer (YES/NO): NO